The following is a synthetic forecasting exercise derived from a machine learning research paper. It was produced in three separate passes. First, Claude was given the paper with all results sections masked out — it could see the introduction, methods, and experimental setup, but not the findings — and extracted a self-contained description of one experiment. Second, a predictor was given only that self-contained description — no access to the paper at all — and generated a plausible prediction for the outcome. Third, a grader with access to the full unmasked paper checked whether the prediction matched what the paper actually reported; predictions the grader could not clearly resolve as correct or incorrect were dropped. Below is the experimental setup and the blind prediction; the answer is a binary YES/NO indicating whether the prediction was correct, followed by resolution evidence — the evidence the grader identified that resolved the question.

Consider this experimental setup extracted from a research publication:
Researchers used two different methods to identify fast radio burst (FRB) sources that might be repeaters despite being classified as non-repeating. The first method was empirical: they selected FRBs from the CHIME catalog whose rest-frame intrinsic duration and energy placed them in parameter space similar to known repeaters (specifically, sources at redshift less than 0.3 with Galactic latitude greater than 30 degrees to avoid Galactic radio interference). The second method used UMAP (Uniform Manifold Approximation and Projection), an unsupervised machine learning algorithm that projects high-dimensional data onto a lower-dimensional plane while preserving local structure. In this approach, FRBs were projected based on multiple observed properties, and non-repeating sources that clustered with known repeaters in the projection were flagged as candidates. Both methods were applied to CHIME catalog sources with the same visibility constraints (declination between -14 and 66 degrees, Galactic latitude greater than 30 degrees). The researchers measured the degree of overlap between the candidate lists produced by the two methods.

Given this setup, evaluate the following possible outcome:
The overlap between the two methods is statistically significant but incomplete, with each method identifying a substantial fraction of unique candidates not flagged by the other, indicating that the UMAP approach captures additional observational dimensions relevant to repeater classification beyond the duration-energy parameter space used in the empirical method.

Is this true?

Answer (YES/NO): NO